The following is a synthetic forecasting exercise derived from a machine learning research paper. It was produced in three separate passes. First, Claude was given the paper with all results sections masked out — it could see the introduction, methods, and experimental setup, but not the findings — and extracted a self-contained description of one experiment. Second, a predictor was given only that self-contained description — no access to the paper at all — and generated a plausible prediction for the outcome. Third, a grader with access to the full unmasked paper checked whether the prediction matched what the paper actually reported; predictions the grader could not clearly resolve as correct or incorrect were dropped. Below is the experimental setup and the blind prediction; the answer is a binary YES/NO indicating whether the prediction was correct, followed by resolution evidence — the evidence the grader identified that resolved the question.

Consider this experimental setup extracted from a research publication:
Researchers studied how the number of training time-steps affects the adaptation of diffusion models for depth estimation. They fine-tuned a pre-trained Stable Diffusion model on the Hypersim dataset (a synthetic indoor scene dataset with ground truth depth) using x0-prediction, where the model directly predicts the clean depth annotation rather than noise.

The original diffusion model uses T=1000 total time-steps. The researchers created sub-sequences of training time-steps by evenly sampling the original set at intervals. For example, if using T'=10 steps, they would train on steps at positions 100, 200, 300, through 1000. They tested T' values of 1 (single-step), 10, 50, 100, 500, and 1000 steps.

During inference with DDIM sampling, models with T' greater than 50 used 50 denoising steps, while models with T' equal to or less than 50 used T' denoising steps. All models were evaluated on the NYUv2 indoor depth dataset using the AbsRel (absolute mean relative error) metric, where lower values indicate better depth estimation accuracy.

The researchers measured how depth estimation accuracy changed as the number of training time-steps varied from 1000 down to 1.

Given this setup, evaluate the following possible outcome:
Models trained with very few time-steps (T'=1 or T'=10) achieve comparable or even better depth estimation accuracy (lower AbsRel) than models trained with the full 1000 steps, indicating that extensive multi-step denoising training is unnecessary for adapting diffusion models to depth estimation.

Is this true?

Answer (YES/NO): YES